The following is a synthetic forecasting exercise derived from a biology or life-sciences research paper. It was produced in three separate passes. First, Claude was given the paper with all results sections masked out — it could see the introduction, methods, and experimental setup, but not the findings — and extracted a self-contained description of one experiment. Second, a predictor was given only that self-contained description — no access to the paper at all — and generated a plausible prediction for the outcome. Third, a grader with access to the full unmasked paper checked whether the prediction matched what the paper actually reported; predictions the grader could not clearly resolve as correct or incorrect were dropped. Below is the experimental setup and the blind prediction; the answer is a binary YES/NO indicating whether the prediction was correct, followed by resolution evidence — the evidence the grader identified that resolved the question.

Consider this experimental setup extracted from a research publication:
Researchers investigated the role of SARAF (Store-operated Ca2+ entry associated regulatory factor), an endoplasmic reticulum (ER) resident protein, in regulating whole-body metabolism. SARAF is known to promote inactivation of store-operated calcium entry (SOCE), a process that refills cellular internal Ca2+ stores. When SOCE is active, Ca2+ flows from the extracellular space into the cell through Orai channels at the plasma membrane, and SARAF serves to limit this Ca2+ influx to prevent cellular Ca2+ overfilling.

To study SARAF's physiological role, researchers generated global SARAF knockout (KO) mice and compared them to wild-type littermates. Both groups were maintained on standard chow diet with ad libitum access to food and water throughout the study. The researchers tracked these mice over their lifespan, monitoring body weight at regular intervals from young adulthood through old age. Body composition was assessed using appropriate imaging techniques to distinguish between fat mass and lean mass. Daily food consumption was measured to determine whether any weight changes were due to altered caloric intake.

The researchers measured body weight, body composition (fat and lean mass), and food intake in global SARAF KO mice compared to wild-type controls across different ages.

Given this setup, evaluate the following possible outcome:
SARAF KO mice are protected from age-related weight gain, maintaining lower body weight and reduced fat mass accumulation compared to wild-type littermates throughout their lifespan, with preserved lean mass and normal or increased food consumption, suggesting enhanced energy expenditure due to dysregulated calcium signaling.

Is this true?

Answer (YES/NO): NO